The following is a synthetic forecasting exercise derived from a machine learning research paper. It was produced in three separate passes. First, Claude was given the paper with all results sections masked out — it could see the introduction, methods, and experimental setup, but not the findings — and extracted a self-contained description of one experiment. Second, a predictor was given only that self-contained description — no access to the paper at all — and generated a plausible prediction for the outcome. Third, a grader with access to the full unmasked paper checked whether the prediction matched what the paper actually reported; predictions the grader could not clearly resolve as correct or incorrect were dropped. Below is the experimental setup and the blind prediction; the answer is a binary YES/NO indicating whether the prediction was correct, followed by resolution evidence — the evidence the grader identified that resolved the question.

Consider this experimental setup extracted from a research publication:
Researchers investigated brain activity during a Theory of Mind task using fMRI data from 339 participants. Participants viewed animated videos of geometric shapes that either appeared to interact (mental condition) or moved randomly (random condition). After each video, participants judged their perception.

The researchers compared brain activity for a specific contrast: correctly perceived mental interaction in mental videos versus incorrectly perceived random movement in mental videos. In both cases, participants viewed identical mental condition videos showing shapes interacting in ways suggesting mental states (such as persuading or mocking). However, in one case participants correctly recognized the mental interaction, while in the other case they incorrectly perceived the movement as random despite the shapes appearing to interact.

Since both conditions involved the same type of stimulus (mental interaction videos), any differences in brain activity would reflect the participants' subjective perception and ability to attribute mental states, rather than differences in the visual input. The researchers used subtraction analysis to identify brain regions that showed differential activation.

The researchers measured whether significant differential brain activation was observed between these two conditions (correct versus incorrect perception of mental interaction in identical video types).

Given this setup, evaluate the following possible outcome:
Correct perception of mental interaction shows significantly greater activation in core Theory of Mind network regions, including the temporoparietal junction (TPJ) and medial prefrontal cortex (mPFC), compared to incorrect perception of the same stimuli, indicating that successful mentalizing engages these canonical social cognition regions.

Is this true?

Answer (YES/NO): NO